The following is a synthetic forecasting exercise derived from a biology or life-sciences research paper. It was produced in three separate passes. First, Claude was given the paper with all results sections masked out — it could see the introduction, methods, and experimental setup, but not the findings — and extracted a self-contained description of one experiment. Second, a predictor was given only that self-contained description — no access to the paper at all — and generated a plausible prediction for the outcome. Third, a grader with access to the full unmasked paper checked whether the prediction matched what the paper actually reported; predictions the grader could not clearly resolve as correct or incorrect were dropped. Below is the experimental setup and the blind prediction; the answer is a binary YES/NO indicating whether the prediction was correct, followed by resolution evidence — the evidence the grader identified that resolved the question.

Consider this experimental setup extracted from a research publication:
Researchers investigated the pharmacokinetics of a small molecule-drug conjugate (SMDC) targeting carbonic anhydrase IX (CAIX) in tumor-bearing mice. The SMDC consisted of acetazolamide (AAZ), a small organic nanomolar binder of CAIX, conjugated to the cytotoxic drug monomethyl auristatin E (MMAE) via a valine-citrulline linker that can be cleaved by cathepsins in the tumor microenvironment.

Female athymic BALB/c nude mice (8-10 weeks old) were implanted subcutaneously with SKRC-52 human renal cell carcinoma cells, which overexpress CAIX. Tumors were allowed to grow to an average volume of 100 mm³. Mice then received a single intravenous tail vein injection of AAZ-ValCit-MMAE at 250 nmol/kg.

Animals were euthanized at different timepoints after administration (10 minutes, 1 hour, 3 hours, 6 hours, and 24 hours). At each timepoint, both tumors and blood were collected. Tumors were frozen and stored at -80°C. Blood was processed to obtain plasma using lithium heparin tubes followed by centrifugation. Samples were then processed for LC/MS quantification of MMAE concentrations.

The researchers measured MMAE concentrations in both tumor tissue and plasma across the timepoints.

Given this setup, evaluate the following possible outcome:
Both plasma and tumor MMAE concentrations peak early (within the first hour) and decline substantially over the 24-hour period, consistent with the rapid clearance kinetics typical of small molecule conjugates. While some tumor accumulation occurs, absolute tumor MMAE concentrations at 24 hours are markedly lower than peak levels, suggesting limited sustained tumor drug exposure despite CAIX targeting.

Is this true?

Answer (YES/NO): NO